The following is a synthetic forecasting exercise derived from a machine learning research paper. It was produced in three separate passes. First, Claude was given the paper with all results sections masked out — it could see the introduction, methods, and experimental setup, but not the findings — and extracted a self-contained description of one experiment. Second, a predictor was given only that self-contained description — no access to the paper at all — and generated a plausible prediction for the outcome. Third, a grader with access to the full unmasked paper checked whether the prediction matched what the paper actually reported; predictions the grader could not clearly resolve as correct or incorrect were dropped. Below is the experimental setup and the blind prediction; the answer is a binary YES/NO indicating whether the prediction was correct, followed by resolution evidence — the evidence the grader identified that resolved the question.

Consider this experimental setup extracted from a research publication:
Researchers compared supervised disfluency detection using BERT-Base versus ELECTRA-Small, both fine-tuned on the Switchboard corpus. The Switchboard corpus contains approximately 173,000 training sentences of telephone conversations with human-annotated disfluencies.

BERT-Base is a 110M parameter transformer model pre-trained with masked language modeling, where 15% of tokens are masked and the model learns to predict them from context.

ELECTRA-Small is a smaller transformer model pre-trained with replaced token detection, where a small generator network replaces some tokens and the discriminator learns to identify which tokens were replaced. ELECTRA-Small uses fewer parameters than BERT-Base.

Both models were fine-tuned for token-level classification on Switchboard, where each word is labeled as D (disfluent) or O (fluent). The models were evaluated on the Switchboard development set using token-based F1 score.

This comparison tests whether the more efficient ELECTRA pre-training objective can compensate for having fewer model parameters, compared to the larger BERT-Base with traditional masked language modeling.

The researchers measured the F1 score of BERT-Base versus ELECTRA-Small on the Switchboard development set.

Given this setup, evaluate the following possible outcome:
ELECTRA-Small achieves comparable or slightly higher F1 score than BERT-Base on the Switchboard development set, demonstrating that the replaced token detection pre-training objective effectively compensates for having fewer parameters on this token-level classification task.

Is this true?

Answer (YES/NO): NO